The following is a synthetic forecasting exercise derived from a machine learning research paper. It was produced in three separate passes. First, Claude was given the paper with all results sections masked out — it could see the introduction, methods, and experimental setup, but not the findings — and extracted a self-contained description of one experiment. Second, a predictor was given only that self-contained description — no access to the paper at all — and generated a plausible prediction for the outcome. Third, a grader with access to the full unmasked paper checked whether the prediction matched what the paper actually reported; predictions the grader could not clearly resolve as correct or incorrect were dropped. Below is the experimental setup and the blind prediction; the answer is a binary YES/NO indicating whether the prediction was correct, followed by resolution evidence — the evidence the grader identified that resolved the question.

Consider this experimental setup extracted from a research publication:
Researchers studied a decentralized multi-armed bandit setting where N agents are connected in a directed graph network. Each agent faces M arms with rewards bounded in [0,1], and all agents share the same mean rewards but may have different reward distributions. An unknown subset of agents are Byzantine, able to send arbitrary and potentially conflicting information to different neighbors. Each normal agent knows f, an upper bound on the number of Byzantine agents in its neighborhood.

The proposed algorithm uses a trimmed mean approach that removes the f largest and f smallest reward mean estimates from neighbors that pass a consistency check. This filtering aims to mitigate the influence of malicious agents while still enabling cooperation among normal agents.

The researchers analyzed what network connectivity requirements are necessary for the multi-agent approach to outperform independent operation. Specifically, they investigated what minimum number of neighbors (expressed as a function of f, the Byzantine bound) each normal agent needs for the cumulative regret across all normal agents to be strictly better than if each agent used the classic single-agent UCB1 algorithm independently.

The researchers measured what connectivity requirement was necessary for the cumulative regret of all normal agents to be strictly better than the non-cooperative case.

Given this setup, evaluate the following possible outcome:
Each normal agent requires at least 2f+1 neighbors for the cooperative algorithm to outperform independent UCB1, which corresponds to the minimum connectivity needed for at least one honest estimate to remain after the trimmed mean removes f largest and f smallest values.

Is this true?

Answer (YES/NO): NO